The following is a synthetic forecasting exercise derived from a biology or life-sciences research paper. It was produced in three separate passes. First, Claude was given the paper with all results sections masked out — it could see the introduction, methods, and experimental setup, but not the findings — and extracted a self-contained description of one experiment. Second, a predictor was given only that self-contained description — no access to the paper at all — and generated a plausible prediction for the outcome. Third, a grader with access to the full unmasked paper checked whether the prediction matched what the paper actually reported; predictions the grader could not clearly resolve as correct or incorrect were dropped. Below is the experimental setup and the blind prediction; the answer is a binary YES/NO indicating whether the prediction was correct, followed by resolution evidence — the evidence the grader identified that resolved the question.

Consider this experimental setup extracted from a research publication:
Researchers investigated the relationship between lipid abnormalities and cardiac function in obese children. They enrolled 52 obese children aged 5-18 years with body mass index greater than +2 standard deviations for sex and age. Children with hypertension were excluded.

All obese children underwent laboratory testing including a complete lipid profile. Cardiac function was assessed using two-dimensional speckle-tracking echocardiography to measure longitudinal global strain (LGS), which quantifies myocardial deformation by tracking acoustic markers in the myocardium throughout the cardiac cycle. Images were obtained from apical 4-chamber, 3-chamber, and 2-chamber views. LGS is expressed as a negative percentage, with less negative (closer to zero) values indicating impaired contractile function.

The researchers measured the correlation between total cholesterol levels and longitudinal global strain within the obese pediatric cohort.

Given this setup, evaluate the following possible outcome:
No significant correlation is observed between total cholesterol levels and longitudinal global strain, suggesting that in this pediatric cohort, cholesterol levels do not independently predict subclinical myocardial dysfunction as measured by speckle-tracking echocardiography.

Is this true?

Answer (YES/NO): YES